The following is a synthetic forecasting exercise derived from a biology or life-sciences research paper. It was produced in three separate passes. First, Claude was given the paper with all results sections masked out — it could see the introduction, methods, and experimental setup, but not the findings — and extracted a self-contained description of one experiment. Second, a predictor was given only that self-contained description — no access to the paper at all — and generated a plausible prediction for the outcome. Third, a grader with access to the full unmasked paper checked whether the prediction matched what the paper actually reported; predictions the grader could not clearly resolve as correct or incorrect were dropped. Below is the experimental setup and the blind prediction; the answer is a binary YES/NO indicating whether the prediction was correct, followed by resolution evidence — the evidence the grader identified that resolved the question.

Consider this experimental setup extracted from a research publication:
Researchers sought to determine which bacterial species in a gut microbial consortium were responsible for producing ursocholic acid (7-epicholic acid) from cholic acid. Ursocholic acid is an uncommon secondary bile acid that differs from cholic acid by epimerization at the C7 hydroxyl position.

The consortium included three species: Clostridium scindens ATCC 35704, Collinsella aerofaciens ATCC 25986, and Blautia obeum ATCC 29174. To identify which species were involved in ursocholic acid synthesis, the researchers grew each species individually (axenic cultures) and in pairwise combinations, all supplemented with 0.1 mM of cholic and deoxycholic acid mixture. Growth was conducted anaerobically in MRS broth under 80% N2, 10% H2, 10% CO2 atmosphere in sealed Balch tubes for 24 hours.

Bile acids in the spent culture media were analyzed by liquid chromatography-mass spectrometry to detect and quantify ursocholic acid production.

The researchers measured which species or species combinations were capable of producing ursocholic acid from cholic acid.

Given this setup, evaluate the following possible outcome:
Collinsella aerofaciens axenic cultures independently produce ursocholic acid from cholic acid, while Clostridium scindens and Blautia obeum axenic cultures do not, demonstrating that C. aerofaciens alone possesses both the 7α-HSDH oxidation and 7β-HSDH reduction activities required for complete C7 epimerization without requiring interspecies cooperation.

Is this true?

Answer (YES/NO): NO